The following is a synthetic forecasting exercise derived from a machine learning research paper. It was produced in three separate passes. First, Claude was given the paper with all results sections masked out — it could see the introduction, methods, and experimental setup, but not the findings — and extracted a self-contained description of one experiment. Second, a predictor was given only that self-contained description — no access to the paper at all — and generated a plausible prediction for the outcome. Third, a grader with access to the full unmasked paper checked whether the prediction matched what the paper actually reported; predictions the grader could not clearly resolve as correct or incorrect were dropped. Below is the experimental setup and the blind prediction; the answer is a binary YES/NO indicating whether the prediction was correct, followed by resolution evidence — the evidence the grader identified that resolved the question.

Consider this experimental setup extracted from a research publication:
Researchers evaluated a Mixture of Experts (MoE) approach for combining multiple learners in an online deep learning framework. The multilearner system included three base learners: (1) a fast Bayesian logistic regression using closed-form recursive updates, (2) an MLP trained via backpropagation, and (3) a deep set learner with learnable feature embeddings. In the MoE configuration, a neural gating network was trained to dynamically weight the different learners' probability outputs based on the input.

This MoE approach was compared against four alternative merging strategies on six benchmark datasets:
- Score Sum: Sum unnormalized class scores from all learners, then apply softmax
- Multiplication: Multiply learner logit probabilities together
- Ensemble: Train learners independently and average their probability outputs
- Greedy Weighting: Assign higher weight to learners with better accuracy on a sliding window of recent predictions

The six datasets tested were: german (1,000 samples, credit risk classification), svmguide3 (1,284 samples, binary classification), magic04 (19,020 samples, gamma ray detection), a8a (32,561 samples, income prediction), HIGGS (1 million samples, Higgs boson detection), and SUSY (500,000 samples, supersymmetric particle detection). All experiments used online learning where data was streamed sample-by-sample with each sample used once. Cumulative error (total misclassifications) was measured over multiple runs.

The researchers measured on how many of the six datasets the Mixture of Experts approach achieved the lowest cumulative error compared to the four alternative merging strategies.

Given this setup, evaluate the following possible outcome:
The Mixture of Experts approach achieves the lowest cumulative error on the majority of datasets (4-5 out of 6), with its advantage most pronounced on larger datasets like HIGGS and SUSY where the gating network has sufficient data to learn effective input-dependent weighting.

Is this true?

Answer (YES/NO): NO